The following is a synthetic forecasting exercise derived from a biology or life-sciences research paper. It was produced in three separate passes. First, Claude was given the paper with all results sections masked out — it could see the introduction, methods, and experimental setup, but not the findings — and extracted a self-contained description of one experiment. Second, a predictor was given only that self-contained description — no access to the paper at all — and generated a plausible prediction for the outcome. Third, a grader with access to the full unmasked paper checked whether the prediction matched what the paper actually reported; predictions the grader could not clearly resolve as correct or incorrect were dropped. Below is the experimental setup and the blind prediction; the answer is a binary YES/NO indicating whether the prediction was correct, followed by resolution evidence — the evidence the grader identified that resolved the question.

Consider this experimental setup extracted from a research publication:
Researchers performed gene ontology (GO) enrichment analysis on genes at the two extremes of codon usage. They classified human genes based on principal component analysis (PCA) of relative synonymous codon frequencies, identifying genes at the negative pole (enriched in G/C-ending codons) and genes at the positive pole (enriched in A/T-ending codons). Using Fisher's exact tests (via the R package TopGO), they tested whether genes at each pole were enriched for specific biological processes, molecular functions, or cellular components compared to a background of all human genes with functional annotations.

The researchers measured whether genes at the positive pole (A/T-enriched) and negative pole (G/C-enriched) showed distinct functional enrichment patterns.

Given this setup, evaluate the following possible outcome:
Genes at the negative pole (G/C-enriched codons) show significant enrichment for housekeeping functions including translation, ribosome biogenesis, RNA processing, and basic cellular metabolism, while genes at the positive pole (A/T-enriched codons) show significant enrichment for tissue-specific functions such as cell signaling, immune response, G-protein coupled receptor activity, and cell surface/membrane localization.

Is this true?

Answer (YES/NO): NO